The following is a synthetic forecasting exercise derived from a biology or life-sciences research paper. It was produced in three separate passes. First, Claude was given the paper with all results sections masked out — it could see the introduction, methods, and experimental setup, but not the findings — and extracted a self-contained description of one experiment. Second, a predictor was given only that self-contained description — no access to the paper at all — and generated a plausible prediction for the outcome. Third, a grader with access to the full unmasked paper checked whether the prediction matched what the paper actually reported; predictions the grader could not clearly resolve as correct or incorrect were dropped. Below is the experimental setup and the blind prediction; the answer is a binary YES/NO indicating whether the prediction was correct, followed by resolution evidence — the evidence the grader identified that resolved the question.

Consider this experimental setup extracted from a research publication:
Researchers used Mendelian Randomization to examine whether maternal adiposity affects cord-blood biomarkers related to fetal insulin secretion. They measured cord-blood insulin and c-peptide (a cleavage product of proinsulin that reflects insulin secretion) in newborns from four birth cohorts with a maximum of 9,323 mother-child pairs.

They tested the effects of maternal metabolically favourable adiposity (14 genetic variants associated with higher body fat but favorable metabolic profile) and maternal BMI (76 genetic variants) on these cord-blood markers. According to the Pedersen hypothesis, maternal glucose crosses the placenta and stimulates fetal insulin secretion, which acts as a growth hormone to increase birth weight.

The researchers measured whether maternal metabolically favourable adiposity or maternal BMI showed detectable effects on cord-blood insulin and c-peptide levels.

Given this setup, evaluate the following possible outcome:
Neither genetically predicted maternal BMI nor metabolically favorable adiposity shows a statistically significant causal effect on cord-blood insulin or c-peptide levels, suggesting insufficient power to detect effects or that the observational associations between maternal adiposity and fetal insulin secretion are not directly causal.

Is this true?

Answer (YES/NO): YES